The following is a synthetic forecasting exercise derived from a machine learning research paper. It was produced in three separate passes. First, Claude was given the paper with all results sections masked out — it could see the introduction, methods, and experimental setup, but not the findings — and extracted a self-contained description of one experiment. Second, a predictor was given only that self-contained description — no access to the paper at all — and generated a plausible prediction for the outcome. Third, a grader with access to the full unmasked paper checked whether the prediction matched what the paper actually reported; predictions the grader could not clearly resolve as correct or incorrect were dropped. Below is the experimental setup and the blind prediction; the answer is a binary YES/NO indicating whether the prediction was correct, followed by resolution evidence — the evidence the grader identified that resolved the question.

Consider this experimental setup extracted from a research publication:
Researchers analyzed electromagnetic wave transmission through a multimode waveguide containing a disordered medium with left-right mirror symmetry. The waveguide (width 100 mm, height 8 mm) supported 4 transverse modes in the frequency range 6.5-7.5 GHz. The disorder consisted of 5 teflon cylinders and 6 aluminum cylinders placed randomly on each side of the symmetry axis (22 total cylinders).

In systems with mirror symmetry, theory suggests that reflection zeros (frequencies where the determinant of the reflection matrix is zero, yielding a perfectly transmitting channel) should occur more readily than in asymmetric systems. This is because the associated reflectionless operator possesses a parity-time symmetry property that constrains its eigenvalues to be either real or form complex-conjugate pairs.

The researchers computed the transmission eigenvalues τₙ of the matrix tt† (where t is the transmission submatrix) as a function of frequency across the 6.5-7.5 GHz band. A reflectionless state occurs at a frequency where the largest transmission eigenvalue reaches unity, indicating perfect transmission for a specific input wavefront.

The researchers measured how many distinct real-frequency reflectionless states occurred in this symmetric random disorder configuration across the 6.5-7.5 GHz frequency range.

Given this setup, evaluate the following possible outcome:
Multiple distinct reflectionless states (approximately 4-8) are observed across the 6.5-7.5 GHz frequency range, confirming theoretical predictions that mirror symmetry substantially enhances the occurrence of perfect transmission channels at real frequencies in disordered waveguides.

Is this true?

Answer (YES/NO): NO